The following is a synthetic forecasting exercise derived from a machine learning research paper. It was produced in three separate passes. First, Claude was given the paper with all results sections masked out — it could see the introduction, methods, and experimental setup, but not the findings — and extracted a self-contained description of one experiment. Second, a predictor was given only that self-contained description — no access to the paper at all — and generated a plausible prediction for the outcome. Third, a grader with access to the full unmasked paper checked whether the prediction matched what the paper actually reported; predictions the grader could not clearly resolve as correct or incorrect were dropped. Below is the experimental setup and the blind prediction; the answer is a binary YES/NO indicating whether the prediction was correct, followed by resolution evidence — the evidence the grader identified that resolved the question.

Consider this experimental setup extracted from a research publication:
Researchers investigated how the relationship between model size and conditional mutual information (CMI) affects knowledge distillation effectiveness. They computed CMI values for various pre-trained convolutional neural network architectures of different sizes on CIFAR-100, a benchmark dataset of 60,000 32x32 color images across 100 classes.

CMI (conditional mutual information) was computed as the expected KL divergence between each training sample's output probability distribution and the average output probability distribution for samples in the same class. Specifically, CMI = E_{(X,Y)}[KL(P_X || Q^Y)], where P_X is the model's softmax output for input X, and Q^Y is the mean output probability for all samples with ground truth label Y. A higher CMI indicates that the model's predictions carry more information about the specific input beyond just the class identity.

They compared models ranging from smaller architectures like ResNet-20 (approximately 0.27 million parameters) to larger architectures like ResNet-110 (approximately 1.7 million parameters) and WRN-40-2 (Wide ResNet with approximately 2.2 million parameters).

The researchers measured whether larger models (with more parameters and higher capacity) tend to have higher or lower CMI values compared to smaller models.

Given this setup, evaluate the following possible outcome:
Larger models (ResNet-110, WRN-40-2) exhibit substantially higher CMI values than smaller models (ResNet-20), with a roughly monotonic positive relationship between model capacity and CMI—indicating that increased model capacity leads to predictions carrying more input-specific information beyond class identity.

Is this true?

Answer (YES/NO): NO